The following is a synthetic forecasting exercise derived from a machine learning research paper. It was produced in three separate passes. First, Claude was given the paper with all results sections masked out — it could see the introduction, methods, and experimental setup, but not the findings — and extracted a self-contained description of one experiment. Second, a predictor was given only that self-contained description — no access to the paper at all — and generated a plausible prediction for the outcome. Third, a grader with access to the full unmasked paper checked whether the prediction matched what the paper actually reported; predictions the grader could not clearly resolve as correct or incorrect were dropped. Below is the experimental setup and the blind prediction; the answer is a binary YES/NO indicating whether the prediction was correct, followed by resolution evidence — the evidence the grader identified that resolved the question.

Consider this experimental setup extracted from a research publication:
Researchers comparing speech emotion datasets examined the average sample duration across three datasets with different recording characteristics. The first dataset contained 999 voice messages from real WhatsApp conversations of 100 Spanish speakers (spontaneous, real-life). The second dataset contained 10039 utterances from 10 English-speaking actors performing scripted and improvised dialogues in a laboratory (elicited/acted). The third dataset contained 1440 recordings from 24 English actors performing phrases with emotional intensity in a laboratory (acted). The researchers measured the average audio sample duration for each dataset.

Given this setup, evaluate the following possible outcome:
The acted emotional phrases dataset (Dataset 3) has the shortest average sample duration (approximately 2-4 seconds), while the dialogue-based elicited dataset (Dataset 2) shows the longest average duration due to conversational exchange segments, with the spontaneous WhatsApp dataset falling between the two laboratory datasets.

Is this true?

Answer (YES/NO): NO